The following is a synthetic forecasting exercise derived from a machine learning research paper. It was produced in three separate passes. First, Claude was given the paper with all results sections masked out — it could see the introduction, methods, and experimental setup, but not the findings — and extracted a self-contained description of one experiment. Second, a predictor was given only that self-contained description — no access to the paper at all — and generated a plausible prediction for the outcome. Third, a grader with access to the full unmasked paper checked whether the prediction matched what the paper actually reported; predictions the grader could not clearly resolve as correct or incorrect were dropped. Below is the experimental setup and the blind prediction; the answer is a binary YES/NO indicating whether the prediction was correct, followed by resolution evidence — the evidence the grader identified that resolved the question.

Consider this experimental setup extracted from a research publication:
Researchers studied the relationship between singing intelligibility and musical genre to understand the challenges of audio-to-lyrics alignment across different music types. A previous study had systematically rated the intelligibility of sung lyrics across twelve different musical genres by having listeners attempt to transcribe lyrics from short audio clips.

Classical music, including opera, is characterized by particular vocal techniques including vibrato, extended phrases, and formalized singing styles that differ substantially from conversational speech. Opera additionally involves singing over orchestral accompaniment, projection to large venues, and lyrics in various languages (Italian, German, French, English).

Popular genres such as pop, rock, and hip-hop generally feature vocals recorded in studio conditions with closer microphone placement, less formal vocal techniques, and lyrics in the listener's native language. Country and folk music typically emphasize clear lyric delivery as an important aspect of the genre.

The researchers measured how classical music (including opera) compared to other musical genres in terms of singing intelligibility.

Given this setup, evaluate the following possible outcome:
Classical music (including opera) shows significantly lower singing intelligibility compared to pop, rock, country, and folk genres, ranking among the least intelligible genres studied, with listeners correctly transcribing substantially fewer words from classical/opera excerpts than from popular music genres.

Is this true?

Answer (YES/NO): YES